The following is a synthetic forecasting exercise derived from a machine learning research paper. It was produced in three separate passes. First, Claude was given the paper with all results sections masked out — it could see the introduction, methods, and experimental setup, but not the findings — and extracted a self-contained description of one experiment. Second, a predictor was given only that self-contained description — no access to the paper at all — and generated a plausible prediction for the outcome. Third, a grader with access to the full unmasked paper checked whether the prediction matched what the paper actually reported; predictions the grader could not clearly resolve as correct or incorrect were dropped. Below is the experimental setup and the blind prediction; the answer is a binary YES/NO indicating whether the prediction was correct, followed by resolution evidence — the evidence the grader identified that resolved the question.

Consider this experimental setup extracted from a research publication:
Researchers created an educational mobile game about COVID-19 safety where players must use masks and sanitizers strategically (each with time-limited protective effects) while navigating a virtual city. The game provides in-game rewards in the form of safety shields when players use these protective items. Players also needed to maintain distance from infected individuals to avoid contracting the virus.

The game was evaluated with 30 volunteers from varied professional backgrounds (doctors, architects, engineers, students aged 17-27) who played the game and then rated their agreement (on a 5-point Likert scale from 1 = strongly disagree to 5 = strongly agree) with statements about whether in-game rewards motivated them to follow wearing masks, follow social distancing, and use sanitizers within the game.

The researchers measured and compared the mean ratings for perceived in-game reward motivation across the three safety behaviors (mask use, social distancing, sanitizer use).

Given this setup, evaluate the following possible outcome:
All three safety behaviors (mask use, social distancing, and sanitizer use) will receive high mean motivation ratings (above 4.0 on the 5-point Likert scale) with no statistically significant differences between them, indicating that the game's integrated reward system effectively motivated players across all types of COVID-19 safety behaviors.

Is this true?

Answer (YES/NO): NO